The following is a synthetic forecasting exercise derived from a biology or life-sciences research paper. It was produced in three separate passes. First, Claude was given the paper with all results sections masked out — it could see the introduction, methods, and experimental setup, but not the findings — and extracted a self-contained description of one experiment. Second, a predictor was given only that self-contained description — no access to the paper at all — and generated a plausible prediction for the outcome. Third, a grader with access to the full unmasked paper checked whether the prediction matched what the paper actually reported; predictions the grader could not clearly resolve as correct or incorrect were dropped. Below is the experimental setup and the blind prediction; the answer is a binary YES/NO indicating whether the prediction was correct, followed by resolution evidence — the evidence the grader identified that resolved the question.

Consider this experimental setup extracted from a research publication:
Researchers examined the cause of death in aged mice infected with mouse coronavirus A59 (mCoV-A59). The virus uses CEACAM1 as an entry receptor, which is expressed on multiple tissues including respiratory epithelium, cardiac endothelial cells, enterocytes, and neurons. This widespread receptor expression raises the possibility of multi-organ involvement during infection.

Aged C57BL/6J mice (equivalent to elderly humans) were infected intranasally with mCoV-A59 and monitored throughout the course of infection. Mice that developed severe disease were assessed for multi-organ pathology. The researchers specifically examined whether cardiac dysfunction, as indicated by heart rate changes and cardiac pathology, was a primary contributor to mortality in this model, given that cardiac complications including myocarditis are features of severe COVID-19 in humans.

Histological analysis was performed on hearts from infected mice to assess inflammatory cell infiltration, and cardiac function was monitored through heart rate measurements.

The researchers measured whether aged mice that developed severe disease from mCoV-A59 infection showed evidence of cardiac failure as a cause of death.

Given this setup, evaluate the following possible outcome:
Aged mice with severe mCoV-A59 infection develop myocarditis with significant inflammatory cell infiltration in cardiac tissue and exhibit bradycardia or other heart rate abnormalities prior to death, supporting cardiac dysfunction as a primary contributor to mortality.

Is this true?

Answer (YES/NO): NO